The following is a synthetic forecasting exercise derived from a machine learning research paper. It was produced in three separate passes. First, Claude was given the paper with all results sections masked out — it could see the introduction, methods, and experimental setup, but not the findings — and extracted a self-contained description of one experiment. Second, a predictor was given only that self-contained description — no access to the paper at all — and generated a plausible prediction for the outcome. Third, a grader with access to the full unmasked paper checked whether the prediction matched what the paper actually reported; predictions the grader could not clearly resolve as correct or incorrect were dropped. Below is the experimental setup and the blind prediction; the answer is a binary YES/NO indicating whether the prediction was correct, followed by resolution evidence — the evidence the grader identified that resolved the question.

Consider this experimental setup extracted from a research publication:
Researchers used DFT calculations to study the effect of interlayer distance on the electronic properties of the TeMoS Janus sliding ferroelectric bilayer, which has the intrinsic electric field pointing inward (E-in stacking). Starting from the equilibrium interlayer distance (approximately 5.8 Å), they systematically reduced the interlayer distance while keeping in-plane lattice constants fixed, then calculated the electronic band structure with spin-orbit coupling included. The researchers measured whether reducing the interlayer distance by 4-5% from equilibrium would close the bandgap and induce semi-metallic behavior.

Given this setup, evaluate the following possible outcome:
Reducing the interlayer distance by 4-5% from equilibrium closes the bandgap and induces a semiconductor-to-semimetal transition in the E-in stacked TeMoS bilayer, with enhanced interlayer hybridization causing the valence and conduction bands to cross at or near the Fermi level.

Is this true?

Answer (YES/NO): YES